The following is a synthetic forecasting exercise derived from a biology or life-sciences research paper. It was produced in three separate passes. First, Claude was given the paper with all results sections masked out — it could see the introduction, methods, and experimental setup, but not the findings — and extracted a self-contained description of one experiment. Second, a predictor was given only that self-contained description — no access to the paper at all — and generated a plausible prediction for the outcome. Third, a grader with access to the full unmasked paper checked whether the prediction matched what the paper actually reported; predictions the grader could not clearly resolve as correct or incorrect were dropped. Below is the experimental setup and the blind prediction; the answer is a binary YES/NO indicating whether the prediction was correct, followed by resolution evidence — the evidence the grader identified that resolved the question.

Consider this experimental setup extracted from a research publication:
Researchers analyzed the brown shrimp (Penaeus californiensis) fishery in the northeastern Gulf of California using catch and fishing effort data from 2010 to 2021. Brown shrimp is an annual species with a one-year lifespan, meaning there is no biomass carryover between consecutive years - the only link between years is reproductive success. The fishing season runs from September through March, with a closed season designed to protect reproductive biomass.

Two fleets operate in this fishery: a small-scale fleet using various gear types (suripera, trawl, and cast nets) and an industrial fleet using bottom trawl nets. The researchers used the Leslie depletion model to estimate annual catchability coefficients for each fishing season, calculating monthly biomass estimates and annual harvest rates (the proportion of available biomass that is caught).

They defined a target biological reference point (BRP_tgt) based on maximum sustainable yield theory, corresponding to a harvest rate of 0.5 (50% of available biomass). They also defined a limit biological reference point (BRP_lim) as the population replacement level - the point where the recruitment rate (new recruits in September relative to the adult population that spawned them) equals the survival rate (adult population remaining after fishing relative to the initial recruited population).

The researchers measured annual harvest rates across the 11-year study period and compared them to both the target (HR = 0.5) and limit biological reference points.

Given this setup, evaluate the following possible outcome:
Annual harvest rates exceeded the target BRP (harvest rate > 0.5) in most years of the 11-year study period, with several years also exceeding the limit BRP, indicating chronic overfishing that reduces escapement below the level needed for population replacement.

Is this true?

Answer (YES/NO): NO